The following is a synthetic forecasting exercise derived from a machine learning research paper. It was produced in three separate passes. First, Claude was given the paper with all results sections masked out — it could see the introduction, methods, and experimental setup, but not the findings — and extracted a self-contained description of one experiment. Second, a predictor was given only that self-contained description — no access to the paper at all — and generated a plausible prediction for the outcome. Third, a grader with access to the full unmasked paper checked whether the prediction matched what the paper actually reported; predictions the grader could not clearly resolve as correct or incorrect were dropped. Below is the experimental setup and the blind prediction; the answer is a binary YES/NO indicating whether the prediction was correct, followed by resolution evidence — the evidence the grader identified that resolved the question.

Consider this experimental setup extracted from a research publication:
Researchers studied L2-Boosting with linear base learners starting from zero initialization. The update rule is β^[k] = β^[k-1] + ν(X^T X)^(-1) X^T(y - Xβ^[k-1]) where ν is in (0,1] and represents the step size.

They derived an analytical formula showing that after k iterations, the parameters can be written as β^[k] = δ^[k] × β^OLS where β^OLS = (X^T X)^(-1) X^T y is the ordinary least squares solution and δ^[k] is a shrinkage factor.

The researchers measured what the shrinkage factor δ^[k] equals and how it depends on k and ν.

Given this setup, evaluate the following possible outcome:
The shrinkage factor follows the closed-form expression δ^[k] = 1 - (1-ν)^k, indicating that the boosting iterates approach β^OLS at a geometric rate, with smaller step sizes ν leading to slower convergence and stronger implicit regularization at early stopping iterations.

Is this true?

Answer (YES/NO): YES